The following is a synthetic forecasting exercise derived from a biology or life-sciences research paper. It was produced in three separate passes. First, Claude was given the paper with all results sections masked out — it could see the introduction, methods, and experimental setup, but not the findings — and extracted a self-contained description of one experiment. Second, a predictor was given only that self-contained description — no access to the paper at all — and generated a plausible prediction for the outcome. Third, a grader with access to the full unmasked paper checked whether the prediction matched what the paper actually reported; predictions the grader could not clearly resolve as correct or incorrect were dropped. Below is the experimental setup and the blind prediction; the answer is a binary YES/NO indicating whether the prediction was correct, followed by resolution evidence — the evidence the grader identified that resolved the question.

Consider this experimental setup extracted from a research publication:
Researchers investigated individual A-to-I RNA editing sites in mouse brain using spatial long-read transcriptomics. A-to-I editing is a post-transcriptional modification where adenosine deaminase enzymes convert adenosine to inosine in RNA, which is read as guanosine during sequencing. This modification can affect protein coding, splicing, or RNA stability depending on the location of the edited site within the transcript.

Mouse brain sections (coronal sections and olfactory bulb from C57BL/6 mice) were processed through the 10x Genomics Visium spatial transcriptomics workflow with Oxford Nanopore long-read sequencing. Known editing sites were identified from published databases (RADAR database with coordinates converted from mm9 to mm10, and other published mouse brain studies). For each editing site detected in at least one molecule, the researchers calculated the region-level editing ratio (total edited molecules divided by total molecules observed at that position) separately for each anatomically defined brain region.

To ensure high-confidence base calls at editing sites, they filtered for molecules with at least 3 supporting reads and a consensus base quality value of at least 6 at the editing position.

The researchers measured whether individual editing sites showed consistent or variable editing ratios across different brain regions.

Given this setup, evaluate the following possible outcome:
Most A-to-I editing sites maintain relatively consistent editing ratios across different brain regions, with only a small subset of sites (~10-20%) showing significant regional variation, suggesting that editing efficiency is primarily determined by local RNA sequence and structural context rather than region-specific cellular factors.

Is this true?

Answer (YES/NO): NO